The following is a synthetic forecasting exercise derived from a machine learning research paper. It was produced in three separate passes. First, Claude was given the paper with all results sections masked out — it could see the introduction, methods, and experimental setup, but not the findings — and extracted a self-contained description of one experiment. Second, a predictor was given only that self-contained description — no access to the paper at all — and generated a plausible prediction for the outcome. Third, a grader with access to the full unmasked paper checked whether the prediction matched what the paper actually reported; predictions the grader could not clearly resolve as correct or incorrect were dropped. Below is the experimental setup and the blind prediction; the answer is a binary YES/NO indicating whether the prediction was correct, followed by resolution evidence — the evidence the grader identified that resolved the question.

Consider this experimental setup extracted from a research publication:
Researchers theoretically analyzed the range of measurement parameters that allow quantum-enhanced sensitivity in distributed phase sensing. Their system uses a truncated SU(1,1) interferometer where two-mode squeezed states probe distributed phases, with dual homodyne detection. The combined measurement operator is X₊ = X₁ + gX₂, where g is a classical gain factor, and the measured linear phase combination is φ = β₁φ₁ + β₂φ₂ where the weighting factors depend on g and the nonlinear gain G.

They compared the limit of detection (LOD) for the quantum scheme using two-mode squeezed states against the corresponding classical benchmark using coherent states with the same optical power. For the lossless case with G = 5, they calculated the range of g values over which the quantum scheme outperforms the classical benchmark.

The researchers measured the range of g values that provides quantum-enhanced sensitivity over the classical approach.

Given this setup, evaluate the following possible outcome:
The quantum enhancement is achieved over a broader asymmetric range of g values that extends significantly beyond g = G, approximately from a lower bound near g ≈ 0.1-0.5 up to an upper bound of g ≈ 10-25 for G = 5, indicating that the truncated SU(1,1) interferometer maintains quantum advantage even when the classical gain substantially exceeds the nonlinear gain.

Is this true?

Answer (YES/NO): NO